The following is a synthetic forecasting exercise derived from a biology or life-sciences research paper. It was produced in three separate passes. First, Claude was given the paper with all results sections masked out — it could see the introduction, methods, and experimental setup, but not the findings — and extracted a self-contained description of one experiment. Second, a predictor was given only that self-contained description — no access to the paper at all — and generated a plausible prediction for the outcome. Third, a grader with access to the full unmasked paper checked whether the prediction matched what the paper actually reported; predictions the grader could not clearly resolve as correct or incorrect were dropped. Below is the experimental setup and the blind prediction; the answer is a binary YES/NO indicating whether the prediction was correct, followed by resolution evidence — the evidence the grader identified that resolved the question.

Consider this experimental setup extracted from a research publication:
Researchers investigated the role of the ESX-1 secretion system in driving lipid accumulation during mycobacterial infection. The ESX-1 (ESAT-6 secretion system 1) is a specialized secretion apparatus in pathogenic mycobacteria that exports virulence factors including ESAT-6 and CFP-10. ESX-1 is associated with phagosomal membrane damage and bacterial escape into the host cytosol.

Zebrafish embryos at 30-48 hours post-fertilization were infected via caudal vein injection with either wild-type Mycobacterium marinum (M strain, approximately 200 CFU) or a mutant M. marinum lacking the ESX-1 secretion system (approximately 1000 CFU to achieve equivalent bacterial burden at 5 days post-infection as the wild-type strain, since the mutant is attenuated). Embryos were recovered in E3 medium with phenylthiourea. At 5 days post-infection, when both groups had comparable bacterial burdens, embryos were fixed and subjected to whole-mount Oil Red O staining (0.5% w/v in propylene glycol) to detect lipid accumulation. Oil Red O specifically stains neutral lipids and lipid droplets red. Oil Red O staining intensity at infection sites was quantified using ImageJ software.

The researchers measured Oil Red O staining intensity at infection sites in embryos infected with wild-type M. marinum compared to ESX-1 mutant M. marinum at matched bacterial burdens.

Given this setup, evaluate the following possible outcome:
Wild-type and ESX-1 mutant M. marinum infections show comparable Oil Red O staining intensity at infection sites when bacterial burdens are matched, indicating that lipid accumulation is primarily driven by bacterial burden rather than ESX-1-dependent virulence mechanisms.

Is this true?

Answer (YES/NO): NO